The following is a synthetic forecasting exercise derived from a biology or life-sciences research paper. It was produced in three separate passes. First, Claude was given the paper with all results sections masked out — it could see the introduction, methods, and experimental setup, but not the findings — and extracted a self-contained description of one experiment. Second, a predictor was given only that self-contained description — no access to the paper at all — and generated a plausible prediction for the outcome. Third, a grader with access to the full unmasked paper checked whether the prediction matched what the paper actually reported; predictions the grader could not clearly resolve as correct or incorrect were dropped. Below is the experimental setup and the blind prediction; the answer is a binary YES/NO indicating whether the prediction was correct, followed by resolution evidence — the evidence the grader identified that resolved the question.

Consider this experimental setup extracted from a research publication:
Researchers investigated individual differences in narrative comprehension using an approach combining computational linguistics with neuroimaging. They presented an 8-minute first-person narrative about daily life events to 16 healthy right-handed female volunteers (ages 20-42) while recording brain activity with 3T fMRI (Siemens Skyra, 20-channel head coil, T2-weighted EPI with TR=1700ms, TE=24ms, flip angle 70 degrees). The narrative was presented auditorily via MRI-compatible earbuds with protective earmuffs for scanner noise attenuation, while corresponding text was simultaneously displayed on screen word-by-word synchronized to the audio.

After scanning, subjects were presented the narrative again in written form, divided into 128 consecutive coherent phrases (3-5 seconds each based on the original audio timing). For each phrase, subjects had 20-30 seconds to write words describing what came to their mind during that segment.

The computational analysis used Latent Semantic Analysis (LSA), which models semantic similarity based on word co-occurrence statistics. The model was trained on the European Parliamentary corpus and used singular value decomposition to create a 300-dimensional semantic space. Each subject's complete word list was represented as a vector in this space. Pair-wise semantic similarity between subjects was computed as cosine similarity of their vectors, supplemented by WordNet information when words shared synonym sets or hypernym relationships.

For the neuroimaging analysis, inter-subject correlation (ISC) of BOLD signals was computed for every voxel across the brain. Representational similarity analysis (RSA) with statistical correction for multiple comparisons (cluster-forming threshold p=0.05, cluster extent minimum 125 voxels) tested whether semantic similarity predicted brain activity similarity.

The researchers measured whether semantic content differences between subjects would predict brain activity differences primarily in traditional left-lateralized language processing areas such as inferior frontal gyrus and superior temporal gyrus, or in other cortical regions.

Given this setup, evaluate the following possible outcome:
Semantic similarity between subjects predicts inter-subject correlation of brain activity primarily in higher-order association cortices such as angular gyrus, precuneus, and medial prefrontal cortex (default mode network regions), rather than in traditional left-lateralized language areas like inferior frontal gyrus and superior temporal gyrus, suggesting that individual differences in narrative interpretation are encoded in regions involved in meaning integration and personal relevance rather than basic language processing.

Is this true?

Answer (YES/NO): NO